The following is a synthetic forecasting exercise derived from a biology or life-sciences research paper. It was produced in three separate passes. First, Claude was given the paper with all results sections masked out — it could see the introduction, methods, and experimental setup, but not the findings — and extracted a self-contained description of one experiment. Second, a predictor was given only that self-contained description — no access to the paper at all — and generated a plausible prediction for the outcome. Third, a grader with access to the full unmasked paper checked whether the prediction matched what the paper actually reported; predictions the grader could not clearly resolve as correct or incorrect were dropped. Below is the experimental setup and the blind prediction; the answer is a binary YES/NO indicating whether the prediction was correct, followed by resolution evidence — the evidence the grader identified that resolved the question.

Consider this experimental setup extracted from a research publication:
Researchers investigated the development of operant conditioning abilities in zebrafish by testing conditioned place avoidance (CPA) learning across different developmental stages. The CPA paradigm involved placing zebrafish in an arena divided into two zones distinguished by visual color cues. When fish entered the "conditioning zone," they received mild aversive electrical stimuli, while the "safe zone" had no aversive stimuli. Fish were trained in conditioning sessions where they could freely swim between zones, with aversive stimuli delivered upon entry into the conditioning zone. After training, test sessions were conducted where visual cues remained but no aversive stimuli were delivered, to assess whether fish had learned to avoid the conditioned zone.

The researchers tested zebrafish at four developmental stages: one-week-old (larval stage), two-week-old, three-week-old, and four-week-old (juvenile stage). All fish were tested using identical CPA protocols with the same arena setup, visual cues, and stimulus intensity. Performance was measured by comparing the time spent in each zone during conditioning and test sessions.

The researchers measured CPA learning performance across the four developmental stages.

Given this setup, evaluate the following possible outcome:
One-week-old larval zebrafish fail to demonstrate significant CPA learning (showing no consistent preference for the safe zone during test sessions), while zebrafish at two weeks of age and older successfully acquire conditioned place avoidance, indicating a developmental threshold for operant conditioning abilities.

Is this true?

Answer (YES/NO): NO